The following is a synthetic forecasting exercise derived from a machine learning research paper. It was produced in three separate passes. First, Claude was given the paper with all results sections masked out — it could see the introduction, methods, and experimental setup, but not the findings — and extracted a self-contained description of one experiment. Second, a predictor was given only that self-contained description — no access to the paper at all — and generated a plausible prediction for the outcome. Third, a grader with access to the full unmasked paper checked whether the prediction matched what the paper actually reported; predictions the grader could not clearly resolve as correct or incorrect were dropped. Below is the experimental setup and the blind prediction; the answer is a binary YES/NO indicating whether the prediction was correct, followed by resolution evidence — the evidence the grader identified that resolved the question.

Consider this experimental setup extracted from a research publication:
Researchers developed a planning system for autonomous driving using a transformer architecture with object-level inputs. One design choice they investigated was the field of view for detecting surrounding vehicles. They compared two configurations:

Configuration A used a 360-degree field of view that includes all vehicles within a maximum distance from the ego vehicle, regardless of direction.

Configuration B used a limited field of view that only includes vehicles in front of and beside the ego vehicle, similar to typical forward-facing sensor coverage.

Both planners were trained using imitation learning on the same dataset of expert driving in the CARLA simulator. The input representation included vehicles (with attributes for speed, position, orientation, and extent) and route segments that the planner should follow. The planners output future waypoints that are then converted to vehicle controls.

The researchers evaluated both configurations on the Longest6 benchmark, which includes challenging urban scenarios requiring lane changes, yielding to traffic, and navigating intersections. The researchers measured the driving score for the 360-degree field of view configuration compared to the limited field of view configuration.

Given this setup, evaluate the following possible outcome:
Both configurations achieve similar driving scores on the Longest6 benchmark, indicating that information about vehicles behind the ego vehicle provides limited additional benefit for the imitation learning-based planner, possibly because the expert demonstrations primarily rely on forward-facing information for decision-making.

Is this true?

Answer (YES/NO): NO